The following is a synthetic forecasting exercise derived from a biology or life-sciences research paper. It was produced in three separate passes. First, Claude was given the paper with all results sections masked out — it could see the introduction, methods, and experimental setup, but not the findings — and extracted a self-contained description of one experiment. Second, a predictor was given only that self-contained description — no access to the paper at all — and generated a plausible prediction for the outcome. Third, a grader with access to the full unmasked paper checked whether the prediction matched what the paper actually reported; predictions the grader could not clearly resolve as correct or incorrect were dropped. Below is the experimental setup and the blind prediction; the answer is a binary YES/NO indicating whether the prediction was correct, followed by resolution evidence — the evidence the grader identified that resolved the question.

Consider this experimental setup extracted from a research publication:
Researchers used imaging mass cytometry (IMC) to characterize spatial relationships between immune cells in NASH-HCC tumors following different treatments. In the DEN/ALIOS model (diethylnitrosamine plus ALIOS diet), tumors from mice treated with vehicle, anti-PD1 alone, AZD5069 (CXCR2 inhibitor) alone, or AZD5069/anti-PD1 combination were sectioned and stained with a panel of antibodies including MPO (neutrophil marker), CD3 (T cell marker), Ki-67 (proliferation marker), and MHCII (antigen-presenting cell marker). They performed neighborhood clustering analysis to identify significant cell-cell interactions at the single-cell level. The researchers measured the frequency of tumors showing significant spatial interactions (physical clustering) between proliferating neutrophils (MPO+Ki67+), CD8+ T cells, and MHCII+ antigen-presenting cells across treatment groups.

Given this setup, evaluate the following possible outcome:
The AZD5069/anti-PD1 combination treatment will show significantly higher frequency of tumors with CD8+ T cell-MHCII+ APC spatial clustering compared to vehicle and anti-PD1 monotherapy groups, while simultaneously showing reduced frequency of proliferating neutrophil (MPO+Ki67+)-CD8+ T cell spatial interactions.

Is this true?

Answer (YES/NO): NO